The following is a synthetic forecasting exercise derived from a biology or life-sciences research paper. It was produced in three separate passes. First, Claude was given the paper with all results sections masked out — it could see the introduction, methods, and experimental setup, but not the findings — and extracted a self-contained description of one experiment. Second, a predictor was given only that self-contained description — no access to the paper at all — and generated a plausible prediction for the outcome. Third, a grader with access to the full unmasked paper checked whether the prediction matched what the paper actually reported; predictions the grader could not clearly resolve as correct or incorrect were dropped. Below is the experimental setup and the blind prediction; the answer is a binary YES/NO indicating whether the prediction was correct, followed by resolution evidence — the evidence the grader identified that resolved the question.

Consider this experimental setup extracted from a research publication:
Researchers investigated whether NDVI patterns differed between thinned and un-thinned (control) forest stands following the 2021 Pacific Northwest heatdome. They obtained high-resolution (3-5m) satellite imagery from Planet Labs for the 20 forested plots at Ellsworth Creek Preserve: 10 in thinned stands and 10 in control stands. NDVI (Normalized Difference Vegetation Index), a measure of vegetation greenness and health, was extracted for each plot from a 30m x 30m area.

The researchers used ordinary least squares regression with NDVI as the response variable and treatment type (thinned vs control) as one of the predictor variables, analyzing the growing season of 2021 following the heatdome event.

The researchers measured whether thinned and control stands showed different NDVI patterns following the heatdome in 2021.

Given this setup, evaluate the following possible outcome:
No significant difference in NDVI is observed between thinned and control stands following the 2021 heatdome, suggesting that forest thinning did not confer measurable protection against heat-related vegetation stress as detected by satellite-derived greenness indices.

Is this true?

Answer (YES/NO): NO